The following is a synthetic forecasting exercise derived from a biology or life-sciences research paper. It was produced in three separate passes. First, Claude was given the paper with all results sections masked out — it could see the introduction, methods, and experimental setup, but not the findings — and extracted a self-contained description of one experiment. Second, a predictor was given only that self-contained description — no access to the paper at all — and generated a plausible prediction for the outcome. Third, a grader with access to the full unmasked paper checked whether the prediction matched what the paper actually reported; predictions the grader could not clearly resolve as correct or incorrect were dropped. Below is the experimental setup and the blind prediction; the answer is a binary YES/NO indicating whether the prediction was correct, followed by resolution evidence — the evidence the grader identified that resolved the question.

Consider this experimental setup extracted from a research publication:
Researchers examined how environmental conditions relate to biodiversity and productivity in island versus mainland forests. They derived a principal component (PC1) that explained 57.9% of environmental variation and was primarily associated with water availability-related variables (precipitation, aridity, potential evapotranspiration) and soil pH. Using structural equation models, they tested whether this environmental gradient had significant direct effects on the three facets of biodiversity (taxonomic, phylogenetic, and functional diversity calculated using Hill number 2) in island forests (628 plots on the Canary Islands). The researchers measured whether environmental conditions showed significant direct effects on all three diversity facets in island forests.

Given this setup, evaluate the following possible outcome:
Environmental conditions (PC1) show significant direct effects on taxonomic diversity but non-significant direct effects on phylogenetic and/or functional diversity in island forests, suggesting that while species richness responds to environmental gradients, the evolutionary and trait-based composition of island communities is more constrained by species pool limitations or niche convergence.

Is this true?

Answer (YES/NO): NO